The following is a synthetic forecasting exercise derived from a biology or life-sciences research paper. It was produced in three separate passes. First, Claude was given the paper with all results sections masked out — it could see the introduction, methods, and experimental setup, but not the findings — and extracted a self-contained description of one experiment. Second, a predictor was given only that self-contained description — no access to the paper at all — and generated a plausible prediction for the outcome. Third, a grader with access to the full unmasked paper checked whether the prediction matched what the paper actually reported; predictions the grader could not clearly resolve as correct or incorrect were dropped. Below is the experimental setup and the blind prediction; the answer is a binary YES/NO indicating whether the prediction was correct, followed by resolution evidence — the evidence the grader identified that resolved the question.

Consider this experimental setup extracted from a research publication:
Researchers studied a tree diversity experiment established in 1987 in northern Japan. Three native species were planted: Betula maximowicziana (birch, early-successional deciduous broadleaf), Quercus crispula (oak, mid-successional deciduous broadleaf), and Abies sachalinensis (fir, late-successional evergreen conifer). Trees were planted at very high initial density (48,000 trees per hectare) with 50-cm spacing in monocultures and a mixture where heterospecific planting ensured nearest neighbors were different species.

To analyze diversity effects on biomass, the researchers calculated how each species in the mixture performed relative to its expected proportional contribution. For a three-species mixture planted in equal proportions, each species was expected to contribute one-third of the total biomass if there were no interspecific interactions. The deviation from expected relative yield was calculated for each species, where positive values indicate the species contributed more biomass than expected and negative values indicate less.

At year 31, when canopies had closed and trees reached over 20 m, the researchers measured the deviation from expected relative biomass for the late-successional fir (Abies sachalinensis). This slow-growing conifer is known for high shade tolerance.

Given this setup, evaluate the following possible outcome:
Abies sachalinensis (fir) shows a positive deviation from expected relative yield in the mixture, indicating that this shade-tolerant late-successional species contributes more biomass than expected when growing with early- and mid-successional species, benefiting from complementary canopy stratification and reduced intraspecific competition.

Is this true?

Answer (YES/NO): NO